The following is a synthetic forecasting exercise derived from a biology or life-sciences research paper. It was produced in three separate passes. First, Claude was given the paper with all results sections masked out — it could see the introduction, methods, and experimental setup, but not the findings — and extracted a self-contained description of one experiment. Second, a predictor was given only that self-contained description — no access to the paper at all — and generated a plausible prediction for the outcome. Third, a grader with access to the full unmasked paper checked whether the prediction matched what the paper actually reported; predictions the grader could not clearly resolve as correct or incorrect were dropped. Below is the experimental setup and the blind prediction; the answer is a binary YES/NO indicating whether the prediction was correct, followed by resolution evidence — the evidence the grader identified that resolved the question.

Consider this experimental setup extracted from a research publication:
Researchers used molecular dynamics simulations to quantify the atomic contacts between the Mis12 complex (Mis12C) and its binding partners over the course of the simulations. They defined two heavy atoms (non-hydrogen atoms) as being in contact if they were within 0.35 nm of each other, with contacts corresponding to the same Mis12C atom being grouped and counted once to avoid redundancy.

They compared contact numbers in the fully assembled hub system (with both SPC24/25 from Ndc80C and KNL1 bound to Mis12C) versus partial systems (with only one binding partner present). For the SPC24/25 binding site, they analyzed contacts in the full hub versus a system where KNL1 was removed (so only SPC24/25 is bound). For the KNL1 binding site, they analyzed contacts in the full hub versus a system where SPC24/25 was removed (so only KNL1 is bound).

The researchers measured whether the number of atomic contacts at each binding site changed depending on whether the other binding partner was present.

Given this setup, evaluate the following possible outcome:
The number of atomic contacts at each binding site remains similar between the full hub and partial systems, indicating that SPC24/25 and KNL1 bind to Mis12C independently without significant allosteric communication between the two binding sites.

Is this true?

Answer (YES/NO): NO